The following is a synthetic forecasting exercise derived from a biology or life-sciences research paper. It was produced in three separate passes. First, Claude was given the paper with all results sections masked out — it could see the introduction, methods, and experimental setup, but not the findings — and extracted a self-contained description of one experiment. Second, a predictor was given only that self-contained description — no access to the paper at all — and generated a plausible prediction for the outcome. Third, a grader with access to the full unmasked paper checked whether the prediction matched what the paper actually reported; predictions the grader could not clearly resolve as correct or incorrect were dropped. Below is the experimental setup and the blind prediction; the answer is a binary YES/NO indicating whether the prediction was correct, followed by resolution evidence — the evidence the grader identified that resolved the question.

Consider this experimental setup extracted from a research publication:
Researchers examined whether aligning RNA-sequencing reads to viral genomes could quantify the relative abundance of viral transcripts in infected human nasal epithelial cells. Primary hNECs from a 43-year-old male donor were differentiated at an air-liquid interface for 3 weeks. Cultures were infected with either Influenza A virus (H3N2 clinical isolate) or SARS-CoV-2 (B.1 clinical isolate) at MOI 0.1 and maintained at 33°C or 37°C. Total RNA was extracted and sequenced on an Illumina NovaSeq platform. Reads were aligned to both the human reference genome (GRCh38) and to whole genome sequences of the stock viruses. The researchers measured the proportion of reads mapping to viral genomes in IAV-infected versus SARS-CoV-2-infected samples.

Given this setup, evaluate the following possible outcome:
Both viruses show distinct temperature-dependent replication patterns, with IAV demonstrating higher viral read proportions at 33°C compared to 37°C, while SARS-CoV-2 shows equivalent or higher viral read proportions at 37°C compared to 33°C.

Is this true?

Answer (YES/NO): NO